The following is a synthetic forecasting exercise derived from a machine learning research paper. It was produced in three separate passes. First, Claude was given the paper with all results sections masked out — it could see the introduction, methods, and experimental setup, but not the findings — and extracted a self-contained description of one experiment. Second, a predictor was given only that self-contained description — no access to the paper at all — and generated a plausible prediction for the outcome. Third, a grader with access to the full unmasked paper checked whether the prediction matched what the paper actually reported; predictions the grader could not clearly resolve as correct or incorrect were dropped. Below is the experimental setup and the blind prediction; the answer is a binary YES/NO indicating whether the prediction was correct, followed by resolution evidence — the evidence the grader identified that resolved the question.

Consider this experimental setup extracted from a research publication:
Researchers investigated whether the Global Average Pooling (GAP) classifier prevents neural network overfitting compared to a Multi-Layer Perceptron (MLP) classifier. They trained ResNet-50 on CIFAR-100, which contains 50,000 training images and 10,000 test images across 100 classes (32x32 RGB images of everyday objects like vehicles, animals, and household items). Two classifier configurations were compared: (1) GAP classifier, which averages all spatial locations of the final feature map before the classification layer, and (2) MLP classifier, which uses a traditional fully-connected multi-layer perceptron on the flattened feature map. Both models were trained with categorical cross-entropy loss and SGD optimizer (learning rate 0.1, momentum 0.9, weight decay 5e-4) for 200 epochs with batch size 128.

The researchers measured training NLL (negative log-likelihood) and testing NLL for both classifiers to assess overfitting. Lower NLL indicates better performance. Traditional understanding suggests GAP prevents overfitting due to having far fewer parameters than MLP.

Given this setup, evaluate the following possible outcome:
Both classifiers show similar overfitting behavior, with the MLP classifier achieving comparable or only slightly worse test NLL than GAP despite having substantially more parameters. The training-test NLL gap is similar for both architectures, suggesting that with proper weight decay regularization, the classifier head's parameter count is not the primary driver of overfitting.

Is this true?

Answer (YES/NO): NO